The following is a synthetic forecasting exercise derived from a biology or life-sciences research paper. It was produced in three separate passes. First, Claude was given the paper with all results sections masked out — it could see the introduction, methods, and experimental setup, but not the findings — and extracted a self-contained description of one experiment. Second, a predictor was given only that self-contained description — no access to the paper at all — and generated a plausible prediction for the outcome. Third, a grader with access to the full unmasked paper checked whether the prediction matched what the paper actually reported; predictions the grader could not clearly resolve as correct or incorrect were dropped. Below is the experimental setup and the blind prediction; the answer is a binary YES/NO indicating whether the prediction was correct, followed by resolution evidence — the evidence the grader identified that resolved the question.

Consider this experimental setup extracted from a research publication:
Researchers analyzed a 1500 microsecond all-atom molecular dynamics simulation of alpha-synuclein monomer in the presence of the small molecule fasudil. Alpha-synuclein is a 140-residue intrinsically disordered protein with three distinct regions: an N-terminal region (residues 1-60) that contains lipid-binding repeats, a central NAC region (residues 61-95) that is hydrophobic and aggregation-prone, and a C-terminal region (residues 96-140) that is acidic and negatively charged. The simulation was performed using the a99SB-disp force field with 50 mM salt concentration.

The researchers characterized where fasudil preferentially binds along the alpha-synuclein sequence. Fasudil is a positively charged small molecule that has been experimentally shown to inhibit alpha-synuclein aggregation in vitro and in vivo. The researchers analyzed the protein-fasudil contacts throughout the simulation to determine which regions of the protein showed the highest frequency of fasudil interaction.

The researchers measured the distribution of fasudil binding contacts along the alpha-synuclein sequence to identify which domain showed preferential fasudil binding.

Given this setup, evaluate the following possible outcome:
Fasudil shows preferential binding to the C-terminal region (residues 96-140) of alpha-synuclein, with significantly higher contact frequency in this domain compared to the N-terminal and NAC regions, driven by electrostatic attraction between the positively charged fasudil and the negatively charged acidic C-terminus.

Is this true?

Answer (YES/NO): YES